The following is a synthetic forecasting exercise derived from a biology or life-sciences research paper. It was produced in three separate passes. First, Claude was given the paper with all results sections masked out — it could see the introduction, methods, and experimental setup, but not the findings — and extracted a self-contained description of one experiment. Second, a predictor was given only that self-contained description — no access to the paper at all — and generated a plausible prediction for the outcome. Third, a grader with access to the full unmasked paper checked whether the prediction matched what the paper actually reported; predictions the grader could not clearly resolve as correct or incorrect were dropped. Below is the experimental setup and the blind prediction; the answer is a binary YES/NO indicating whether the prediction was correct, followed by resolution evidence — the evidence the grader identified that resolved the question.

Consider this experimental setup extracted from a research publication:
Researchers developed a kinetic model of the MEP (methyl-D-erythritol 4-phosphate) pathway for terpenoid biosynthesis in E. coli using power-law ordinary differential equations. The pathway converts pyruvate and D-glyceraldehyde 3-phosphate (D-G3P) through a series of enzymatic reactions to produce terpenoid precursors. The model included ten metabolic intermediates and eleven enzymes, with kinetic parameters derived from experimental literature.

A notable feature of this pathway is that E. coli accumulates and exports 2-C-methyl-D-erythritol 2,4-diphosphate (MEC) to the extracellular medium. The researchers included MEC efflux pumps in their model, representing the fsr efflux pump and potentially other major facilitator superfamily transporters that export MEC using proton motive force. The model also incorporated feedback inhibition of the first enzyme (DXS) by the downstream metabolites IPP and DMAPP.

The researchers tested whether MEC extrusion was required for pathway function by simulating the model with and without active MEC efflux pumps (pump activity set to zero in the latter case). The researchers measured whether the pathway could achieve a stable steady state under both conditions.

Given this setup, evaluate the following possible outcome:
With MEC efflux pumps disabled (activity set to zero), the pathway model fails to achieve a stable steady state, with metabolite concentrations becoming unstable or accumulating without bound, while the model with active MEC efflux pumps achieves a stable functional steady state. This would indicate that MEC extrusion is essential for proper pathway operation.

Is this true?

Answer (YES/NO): YES